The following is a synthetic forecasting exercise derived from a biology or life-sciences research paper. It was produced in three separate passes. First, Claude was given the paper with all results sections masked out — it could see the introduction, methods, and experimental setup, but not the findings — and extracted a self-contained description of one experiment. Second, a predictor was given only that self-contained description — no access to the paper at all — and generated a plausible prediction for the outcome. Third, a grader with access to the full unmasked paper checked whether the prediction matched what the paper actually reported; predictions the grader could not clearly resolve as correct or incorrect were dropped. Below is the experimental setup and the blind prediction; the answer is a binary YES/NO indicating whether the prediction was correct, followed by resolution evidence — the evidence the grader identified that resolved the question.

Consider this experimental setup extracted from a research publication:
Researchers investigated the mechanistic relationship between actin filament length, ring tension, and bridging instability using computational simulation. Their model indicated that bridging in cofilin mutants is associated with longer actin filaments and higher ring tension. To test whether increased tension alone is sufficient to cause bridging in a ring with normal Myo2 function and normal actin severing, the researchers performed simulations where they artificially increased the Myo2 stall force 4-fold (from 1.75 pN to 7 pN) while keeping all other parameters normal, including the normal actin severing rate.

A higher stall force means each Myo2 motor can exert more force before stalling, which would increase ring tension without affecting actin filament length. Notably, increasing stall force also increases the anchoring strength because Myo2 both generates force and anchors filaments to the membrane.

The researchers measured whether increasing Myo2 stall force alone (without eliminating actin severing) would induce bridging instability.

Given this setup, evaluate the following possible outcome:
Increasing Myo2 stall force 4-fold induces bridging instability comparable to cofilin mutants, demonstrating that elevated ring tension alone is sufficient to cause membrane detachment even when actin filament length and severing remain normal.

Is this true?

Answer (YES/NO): YES